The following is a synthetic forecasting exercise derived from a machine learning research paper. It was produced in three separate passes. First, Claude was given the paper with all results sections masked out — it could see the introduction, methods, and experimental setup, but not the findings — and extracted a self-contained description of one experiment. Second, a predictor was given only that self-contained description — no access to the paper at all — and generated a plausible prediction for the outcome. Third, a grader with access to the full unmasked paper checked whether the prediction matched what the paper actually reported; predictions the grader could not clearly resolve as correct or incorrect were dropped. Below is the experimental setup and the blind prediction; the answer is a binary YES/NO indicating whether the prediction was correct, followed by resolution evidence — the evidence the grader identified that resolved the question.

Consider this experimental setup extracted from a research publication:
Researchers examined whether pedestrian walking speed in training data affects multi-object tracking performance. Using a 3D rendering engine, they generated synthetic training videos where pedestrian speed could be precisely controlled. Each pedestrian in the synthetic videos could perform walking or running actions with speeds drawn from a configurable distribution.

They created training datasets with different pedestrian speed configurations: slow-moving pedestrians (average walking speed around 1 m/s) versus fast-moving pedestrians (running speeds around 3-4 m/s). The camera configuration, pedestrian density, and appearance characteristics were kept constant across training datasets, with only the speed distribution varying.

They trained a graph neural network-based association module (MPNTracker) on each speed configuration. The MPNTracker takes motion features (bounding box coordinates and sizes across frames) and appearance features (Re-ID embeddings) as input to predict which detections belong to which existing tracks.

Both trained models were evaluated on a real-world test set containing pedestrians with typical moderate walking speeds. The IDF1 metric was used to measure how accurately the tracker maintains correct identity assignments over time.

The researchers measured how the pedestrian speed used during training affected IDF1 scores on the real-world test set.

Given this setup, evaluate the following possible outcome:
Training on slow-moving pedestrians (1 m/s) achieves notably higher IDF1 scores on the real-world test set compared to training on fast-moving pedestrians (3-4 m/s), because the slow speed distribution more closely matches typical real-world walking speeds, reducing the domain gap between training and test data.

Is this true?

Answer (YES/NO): YES